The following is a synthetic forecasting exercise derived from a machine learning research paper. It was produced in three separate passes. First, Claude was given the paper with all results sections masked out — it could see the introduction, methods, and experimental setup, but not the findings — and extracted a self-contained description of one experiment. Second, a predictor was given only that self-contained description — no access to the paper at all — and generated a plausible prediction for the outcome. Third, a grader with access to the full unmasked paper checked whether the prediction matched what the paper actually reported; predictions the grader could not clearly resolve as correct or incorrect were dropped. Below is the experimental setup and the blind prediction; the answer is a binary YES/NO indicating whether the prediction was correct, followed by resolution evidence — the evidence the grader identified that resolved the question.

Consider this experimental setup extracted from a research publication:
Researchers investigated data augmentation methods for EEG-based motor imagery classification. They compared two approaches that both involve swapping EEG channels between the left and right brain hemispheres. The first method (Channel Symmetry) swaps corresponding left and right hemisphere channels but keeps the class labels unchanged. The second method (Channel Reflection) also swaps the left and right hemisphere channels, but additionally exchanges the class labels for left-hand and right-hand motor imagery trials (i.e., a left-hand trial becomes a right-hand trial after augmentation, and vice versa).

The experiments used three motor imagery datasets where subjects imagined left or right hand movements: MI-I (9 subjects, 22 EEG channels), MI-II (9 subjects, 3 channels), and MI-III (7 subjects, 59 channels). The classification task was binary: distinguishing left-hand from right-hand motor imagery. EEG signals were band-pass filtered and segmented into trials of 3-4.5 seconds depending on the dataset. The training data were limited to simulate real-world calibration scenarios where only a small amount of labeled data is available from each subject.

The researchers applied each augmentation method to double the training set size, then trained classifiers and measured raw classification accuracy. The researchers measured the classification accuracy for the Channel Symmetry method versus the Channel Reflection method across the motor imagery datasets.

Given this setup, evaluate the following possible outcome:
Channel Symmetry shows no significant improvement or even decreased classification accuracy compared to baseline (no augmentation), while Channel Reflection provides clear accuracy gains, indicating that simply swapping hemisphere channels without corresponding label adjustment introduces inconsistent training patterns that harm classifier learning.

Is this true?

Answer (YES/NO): YES